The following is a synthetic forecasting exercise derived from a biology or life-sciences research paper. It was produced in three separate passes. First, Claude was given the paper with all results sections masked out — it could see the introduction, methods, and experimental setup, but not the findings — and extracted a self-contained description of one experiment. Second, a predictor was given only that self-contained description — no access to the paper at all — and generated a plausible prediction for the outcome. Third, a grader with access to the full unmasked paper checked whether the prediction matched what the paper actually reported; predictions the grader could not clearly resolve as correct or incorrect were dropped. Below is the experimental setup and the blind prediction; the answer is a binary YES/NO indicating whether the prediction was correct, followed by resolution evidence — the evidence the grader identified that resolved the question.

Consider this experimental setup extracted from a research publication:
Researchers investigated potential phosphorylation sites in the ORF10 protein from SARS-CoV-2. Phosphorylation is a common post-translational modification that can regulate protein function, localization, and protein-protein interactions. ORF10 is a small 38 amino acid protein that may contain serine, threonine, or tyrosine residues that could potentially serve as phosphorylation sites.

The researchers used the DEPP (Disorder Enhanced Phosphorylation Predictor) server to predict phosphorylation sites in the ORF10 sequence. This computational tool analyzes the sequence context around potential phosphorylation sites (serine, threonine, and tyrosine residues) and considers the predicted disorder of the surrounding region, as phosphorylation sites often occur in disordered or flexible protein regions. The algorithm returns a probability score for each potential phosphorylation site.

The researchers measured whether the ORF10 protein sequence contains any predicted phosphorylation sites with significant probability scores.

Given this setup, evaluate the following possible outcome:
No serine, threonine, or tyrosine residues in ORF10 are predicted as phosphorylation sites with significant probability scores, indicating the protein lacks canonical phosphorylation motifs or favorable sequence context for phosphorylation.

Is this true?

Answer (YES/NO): YES